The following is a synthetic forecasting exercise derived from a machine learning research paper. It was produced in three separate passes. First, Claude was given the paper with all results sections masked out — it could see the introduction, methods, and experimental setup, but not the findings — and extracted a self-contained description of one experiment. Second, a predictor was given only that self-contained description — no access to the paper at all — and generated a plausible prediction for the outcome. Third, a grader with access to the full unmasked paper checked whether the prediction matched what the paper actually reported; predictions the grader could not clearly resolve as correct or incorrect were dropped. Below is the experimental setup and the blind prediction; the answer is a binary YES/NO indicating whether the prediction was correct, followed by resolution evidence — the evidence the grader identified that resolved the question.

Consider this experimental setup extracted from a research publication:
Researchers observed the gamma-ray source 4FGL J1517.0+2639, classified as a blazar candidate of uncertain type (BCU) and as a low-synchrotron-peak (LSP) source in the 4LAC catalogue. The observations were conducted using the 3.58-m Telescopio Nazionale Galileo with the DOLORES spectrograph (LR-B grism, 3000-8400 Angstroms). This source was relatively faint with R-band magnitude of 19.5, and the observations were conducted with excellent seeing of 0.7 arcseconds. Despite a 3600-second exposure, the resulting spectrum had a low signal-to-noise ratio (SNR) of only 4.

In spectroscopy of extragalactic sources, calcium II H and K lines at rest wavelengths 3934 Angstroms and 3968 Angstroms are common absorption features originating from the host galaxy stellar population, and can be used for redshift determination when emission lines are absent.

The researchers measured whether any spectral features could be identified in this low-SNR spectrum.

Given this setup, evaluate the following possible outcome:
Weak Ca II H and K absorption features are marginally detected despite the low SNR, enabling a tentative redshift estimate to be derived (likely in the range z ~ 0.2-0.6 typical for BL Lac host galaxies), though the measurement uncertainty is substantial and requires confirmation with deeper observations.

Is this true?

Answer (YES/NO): NO